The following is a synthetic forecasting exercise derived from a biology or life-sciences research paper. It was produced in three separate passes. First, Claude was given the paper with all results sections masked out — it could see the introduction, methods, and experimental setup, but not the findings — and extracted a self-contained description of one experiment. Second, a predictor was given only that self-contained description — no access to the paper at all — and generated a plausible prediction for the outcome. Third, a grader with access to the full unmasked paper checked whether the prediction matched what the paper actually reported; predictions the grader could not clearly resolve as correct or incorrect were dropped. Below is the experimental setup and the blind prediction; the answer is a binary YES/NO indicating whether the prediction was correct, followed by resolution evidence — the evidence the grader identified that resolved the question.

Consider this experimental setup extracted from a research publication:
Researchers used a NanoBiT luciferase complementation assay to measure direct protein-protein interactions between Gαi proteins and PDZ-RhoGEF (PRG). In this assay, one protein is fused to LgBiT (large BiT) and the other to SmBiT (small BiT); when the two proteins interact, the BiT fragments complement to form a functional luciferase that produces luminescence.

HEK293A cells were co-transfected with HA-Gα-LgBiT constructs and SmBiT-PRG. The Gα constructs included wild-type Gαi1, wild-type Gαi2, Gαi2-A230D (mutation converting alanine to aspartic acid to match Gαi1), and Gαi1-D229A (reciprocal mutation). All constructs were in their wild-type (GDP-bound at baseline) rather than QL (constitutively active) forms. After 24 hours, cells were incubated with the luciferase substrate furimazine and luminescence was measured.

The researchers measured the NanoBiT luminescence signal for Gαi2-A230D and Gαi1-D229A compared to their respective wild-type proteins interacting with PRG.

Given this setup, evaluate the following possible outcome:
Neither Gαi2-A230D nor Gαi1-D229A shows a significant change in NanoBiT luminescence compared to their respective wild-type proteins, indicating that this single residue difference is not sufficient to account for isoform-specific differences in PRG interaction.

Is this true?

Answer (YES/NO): NO